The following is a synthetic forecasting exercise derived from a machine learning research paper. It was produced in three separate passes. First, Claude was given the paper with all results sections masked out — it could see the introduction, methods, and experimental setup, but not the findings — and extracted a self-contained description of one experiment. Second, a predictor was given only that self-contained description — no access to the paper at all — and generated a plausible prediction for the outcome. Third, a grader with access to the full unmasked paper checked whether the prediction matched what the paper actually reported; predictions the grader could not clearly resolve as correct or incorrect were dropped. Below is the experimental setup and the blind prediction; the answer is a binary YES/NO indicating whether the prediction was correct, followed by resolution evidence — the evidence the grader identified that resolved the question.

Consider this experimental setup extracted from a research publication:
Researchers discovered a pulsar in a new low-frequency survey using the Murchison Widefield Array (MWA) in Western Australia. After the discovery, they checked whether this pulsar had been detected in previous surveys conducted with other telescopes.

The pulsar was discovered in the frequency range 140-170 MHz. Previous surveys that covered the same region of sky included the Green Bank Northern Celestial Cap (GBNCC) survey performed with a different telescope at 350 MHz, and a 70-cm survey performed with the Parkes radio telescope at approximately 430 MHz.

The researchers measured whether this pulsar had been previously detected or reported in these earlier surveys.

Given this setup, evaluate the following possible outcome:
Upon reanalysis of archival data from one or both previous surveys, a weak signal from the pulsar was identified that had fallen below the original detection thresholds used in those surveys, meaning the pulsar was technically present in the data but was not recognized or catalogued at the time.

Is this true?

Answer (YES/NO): YES